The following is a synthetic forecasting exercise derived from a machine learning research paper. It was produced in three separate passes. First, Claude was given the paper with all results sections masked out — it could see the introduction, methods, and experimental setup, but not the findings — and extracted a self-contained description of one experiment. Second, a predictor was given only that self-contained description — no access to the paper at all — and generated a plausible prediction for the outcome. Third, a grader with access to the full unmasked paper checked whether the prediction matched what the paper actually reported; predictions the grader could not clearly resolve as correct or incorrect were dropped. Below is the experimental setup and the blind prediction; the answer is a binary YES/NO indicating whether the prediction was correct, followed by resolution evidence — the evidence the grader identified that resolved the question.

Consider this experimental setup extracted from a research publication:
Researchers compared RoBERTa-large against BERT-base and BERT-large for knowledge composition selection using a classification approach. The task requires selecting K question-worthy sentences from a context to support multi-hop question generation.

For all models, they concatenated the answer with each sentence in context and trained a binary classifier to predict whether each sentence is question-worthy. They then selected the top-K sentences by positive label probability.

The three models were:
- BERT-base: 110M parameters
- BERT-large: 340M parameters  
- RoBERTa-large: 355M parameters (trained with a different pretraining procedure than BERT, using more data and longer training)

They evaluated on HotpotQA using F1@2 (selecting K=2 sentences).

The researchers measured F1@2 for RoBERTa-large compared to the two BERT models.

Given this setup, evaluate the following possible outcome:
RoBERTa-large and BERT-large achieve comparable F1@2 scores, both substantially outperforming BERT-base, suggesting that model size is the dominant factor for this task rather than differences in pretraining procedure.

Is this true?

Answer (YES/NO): NO